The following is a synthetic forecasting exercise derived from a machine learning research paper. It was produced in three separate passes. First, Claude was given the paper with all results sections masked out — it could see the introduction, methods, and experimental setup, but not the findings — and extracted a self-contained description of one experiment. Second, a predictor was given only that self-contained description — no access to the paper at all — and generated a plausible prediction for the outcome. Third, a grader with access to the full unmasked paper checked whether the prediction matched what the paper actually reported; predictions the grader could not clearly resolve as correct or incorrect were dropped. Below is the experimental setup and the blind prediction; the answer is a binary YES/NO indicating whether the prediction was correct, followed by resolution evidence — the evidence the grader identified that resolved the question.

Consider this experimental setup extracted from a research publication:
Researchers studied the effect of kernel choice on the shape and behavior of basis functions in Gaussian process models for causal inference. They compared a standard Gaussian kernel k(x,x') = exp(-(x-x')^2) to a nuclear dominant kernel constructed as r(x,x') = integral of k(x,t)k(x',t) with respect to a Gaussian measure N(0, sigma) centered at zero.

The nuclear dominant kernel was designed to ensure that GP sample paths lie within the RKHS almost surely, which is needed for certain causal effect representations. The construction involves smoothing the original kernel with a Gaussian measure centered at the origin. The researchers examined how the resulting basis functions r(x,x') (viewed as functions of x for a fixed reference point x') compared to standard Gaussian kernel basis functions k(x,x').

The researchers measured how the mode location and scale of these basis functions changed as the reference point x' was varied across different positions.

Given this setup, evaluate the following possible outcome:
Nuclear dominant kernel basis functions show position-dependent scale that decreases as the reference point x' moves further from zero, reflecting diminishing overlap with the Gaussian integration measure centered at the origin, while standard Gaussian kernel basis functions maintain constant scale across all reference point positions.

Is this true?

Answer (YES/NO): YES